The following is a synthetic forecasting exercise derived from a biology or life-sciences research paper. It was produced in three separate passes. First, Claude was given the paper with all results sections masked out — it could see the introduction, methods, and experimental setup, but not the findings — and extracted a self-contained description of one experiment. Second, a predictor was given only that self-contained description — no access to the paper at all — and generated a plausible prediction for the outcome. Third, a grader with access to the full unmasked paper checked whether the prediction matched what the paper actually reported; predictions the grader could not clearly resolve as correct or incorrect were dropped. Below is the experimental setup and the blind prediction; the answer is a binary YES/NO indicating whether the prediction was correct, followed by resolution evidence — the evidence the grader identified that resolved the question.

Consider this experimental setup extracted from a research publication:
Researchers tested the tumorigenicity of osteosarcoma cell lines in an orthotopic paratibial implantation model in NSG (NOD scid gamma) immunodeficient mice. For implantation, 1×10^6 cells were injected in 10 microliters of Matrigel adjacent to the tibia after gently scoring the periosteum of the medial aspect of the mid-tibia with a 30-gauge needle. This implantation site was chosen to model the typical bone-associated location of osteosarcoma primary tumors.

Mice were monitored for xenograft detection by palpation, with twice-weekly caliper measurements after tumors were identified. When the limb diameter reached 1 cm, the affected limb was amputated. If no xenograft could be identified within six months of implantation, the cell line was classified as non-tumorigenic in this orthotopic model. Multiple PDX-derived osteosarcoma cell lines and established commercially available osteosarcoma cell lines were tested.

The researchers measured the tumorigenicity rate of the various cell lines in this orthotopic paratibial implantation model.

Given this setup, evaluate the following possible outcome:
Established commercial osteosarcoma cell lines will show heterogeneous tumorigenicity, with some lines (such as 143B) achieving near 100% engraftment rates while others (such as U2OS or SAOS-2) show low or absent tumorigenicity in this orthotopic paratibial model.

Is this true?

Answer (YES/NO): NO